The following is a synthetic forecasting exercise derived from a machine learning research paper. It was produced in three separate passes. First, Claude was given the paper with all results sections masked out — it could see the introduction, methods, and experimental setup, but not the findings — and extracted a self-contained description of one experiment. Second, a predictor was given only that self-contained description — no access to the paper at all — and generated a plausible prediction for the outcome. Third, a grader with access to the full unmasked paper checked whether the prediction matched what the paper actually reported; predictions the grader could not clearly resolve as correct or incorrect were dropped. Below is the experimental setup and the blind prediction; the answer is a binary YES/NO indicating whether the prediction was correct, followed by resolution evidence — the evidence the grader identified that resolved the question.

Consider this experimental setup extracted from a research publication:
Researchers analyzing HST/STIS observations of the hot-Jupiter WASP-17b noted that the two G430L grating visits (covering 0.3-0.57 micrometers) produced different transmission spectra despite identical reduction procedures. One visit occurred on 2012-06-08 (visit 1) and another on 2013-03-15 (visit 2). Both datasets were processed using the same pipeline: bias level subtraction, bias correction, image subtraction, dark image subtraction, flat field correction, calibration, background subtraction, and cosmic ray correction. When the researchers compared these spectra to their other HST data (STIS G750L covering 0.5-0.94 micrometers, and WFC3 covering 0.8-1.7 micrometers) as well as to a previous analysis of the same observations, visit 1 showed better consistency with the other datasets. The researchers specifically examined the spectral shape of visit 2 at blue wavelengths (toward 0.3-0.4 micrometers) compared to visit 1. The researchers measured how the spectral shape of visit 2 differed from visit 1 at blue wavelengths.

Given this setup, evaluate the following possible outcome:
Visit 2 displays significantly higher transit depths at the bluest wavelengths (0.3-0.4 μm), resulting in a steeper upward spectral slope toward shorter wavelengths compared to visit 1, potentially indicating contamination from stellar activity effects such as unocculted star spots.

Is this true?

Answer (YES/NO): NO